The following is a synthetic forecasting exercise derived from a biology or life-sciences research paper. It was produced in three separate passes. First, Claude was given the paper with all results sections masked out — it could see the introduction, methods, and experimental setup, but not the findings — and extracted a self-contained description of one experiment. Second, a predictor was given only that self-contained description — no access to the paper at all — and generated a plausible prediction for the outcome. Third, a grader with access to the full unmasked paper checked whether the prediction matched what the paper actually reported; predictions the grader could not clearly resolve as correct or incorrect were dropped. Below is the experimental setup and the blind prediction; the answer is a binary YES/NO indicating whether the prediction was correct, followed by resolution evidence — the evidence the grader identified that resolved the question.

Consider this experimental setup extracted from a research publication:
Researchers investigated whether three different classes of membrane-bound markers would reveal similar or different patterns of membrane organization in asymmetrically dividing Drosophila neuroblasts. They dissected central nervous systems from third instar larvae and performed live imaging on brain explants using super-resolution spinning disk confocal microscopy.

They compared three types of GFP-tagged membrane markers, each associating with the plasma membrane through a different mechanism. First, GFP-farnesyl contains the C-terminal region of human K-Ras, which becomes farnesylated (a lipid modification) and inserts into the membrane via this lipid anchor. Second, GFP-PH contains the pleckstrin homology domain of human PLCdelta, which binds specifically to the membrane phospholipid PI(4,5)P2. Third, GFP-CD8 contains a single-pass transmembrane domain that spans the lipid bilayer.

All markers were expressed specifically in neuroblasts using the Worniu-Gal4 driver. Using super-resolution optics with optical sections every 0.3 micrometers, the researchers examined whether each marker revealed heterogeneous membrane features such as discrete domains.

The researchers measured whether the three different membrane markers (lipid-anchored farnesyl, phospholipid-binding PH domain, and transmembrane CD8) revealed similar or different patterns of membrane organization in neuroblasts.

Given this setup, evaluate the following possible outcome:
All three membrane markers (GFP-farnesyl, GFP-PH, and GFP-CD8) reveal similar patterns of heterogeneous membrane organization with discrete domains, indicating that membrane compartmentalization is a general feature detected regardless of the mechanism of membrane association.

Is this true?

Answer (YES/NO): YES